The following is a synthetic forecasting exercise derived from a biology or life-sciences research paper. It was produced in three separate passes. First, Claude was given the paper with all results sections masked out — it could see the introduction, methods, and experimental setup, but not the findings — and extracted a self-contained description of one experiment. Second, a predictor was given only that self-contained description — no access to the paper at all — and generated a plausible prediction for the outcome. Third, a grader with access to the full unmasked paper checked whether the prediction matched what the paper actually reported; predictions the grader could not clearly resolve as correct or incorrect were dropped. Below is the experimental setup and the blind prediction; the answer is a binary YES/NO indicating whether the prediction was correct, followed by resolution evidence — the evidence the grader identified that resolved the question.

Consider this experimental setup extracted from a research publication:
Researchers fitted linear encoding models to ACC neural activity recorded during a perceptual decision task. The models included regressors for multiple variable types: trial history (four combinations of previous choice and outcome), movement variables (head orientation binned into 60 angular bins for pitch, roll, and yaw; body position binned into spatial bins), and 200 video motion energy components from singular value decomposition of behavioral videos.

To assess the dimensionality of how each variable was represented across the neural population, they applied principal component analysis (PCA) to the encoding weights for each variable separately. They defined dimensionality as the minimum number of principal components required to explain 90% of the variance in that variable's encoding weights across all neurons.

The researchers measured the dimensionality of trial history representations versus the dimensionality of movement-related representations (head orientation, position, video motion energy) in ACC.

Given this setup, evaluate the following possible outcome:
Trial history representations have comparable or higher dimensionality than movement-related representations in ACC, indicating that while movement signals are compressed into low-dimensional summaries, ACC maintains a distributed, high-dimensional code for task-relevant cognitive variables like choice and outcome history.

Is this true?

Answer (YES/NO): NO